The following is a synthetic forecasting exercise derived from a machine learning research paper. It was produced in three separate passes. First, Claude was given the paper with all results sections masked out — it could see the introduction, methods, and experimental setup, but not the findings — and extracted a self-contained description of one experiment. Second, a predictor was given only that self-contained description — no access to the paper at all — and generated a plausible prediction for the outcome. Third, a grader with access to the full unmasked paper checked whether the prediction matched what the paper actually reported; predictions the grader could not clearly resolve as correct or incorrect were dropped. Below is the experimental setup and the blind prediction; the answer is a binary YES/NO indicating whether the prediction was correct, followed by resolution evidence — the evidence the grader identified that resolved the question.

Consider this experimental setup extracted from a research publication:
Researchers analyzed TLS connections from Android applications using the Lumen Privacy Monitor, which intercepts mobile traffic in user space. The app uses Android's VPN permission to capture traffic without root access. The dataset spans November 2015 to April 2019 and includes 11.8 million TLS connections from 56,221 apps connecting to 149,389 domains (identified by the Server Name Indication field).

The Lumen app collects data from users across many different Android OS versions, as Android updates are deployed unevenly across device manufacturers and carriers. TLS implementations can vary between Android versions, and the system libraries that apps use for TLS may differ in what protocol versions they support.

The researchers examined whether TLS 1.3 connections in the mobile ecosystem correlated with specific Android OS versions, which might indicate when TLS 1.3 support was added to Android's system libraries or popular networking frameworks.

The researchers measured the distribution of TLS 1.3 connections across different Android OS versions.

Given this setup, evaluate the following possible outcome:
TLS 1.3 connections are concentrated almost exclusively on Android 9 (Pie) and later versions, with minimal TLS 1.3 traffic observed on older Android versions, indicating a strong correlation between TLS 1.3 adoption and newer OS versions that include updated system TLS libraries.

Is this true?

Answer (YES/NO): NO